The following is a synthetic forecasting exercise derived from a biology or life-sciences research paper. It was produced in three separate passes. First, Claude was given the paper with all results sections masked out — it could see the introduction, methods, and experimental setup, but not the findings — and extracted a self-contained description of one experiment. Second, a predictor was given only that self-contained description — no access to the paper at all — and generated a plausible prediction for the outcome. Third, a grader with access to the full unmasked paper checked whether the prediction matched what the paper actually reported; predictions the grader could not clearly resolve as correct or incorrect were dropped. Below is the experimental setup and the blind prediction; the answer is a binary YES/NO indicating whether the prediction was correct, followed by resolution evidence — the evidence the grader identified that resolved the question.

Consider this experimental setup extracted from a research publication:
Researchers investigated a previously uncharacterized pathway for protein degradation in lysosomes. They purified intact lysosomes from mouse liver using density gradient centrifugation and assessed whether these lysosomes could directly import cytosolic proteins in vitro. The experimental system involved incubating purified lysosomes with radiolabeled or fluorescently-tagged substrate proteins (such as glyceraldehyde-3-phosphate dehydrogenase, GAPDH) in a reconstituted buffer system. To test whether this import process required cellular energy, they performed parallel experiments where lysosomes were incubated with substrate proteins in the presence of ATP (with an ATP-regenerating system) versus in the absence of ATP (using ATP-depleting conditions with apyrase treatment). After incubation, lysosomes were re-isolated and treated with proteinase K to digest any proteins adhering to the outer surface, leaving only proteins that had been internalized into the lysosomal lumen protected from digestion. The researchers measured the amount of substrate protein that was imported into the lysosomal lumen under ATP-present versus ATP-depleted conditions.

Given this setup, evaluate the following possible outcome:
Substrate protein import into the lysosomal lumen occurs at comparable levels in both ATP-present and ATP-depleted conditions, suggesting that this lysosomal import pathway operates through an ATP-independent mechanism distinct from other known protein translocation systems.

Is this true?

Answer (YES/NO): NO